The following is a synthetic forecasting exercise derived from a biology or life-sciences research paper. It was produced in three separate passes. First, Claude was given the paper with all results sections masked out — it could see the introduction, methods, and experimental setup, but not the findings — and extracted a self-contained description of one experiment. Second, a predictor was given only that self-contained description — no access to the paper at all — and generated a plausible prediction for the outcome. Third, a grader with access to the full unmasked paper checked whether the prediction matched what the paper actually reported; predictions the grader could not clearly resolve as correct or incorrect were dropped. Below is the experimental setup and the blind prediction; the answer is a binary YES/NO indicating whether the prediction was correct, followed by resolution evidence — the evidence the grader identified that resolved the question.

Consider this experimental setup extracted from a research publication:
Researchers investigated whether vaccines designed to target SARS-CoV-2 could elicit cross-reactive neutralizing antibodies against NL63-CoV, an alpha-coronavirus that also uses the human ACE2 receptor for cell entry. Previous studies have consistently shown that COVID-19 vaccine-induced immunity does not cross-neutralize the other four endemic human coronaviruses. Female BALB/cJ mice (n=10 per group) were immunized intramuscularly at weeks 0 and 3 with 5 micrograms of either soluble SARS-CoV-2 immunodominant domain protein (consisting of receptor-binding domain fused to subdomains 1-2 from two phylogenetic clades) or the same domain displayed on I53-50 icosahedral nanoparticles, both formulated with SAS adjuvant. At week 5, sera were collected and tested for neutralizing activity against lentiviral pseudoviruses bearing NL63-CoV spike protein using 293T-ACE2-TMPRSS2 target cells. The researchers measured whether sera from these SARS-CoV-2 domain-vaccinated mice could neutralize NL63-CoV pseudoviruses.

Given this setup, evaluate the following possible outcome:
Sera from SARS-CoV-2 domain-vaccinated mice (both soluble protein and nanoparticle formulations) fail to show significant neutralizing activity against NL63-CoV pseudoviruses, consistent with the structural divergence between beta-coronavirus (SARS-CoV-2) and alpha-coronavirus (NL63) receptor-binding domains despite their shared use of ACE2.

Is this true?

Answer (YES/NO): NO